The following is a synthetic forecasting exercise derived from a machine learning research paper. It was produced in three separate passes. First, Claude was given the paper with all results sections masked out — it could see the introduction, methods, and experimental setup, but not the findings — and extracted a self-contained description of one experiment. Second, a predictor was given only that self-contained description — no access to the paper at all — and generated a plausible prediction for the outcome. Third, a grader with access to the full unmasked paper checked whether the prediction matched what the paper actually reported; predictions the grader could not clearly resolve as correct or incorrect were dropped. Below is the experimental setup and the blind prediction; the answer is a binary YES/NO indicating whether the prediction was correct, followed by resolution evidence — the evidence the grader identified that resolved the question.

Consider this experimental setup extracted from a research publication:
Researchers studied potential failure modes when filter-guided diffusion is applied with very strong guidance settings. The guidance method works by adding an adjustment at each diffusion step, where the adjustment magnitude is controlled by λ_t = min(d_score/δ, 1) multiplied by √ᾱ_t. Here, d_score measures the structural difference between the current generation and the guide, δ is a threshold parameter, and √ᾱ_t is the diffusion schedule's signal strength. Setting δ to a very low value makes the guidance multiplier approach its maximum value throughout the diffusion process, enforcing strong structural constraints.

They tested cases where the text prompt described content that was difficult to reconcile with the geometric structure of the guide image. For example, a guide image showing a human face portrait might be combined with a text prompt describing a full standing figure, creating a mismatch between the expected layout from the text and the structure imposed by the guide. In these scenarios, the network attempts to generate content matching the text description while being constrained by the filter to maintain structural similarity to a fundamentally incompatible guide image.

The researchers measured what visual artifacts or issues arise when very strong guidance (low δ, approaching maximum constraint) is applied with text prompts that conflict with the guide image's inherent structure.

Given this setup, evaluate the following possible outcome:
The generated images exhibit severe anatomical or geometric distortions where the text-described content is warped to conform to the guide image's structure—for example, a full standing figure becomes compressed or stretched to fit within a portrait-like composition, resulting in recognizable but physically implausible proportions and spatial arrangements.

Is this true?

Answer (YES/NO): NO